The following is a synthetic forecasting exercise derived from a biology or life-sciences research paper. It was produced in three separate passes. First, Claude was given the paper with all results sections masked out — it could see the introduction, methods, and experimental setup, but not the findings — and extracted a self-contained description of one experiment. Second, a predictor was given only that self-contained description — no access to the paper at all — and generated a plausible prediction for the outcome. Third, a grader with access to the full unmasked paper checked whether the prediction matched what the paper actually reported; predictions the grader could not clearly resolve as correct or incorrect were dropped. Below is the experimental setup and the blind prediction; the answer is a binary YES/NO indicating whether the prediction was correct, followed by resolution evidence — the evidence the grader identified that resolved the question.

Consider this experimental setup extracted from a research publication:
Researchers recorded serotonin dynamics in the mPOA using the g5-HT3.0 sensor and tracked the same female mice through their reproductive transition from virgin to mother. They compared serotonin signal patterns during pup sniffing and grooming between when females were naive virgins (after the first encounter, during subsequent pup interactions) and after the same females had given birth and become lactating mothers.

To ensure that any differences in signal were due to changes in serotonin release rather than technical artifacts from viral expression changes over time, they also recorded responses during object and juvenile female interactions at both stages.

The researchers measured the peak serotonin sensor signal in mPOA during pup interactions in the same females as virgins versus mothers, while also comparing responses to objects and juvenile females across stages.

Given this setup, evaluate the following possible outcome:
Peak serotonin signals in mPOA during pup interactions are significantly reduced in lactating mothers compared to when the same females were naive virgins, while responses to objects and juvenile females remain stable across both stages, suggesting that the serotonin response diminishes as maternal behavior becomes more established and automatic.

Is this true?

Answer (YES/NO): NO